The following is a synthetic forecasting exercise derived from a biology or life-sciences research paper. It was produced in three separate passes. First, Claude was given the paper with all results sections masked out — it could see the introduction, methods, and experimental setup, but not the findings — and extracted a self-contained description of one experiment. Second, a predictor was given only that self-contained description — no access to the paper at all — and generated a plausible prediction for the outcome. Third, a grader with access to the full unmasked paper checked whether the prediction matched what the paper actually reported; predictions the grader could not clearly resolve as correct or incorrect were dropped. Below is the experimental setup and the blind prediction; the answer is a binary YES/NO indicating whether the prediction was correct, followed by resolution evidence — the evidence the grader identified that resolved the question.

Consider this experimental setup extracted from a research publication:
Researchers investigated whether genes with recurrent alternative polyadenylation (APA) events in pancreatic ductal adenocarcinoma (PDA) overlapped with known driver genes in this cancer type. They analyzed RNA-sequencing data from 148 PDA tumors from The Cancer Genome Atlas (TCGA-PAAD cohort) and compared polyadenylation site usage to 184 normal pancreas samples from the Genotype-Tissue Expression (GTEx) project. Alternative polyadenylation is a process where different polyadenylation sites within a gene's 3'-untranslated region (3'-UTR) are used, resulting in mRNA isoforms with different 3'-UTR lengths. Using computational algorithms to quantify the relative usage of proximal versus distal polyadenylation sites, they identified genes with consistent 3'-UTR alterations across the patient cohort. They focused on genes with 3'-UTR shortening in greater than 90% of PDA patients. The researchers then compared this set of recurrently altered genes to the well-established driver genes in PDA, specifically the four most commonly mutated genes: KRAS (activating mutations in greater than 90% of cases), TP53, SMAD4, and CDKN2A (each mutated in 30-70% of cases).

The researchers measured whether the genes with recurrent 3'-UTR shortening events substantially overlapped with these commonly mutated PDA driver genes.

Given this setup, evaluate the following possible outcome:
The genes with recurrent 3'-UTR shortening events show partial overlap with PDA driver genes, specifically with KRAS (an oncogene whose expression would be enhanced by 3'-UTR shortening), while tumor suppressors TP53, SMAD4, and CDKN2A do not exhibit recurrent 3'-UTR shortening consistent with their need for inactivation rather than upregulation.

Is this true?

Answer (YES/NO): NO